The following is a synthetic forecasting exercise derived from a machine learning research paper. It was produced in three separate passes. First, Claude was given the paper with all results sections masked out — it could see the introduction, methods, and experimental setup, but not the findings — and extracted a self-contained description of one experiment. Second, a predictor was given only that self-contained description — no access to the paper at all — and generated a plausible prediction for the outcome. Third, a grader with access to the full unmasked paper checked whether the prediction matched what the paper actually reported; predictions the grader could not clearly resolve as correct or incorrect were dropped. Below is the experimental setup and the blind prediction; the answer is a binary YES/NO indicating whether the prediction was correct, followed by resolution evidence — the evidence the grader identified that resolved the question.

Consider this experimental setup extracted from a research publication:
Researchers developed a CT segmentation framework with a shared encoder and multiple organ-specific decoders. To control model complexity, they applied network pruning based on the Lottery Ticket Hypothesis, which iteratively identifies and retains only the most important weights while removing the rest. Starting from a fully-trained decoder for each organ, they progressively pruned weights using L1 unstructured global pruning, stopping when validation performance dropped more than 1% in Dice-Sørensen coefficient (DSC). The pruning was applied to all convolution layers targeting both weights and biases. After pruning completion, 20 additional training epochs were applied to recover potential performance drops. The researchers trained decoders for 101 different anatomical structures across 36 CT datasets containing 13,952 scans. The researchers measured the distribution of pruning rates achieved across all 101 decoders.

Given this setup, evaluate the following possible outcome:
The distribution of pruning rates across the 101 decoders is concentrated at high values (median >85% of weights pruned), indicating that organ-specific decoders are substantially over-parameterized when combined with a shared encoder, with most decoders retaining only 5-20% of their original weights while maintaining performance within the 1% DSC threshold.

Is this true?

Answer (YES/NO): NO